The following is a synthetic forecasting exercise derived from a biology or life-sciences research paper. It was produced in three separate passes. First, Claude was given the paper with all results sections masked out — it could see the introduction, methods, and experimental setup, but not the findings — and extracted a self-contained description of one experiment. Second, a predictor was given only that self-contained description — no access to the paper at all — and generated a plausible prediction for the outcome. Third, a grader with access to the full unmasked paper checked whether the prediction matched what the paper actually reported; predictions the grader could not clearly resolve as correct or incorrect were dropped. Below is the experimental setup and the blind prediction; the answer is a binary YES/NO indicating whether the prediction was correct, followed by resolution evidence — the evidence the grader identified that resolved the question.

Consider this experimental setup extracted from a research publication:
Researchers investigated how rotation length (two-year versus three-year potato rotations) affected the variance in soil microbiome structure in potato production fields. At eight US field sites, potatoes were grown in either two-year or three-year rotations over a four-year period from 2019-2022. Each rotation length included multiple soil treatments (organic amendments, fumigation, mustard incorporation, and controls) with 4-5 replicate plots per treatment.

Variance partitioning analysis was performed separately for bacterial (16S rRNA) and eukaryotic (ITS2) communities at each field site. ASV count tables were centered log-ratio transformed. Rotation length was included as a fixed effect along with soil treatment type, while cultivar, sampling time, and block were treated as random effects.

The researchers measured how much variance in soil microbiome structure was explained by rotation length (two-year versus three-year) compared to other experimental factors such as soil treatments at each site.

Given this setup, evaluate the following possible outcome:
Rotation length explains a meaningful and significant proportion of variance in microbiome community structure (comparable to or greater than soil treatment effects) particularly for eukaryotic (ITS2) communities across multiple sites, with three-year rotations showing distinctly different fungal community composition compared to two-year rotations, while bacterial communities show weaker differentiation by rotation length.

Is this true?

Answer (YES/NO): YES